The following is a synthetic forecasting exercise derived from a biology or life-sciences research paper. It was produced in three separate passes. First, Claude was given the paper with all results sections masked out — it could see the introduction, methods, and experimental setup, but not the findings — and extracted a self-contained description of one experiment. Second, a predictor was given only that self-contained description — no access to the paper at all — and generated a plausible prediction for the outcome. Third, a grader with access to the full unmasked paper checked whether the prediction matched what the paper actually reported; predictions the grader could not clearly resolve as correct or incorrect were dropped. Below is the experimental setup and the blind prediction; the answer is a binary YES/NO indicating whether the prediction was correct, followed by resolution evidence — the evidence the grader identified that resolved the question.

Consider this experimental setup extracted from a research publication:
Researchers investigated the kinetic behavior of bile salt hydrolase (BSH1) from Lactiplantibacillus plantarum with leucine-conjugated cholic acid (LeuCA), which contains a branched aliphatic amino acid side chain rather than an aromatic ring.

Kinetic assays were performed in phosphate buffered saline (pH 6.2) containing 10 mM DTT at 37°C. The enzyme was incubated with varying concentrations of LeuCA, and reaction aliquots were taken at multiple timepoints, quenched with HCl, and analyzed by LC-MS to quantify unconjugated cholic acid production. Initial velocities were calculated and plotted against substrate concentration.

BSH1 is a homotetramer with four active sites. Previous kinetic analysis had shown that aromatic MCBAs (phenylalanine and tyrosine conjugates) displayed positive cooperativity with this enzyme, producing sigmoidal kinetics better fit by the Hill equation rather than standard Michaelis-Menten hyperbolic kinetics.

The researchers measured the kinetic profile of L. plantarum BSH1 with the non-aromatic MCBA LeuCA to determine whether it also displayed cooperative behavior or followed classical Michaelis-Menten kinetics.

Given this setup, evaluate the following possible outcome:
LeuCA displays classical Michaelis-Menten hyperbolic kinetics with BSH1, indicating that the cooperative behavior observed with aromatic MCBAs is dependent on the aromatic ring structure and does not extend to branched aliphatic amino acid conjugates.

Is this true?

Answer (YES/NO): NO